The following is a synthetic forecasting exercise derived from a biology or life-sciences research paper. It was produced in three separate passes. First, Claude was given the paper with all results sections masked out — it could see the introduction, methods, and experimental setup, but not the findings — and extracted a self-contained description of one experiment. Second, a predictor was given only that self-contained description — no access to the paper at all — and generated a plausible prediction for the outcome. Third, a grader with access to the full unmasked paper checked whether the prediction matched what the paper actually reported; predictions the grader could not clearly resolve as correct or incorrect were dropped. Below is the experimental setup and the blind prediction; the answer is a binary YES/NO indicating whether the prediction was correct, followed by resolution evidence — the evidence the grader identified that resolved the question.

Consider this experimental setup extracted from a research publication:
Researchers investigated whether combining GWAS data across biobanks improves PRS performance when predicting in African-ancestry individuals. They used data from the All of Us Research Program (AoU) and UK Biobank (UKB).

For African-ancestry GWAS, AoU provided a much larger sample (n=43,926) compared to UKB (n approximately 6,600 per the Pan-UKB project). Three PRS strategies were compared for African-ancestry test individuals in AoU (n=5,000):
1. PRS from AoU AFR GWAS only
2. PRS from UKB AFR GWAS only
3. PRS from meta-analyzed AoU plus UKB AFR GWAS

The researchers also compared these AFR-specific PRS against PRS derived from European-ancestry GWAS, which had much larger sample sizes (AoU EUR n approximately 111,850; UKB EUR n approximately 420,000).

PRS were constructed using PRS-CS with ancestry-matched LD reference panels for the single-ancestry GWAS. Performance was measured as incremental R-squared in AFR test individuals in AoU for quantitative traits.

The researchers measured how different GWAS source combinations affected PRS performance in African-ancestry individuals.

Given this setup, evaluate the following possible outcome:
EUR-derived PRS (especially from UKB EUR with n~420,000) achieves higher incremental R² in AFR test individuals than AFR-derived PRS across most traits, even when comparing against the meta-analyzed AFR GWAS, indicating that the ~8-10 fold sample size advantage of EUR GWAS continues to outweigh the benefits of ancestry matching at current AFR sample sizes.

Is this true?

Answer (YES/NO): NO